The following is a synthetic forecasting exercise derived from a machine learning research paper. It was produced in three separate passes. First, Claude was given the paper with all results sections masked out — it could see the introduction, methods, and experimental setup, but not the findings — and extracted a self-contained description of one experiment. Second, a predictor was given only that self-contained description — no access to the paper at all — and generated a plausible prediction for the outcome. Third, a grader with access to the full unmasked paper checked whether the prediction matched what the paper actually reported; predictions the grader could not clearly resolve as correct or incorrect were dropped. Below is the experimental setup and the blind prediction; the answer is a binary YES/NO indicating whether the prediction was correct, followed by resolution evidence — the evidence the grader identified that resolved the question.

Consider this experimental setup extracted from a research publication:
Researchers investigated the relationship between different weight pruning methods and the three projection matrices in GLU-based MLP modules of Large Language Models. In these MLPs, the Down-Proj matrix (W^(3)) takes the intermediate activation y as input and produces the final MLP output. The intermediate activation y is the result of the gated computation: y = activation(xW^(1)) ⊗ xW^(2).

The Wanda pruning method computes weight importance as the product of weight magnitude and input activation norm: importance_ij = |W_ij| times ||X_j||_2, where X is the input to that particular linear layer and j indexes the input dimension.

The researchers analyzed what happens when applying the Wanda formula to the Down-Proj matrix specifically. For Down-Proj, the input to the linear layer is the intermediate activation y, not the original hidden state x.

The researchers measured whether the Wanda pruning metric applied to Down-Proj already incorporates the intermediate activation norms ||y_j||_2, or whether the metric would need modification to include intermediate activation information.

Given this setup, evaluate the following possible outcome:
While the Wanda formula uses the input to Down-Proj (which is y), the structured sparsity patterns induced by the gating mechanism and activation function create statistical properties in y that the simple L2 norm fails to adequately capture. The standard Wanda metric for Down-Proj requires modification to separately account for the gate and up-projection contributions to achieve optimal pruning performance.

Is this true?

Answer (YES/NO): NO